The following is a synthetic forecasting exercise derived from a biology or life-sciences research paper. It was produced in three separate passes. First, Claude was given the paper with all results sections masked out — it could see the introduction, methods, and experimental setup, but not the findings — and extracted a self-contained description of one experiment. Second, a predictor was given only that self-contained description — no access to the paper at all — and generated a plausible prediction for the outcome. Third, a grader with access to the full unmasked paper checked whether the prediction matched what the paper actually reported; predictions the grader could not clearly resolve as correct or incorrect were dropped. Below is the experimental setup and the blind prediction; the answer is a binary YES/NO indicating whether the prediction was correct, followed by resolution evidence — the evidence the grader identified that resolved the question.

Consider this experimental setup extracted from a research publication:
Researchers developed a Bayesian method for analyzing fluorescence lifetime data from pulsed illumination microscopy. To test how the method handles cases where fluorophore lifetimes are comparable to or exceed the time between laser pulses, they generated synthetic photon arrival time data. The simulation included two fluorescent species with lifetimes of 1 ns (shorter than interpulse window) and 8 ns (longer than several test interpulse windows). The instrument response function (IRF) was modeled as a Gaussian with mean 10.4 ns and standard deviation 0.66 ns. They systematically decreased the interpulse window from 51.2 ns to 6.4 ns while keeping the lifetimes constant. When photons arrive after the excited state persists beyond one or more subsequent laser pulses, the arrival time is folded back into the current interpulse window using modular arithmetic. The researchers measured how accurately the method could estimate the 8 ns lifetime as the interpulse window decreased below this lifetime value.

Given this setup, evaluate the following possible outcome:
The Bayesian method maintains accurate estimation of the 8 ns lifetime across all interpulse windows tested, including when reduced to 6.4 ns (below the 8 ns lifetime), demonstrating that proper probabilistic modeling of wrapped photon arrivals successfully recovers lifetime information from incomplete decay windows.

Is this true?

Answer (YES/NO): NO